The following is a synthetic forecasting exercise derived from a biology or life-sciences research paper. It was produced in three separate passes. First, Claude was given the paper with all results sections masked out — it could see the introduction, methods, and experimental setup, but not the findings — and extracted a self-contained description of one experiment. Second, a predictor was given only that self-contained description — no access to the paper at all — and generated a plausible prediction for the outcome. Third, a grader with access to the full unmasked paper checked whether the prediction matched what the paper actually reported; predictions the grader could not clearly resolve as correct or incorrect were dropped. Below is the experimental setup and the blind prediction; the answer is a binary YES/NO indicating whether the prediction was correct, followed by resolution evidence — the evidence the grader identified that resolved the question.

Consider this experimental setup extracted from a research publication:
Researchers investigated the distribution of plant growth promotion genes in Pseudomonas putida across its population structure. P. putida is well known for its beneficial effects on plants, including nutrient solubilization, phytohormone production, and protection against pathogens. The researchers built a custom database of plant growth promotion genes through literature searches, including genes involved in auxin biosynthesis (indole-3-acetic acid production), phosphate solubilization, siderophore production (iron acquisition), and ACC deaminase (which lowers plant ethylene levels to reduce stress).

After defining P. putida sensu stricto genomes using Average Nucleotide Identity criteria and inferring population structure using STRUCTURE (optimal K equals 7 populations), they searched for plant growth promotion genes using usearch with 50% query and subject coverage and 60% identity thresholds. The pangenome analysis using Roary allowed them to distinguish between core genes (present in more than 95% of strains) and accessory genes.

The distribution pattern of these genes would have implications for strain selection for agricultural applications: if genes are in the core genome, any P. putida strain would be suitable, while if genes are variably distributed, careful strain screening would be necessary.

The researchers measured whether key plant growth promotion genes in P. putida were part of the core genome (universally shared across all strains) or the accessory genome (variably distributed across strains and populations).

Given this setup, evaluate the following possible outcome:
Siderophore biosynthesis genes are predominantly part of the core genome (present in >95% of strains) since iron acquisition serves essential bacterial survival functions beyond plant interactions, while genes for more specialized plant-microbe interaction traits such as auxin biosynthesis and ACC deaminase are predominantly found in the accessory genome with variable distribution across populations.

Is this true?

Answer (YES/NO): NO